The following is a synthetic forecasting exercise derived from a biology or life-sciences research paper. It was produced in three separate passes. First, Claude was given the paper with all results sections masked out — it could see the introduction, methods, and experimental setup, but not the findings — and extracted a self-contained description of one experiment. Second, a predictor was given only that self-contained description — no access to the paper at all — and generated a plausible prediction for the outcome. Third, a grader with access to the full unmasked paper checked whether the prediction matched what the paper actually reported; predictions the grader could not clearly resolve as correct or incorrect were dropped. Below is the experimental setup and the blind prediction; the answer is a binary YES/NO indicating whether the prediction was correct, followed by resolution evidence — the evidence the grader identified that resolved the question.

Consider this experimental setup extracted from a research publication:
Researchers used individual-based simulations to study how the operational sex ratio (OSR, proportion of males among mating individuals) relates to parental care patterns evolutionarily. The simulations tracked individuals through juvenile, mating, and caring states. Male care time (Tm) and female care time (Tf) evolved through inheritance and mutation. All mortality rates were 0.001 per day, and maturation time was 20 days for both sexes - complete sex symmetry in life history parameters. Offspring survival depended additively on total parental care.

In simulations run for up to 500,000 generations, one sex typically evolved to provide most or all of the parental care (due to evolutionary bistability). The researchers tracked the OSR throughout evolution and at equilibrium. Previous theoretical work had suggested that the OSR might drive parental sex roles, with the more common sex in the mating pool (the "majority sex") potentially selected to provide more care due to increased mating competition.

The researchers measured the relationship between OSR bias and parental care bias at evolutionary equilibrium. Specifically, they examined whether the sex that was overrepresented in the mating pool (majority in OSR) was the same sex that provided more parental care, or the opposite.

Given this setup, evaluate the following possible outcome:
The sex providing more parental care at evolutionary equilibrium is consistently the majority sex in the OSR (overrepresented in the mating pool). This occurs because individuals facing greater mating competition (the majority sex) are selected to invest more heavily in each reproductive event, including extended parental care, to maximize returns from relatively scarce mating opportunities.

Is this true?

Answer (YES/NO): NO